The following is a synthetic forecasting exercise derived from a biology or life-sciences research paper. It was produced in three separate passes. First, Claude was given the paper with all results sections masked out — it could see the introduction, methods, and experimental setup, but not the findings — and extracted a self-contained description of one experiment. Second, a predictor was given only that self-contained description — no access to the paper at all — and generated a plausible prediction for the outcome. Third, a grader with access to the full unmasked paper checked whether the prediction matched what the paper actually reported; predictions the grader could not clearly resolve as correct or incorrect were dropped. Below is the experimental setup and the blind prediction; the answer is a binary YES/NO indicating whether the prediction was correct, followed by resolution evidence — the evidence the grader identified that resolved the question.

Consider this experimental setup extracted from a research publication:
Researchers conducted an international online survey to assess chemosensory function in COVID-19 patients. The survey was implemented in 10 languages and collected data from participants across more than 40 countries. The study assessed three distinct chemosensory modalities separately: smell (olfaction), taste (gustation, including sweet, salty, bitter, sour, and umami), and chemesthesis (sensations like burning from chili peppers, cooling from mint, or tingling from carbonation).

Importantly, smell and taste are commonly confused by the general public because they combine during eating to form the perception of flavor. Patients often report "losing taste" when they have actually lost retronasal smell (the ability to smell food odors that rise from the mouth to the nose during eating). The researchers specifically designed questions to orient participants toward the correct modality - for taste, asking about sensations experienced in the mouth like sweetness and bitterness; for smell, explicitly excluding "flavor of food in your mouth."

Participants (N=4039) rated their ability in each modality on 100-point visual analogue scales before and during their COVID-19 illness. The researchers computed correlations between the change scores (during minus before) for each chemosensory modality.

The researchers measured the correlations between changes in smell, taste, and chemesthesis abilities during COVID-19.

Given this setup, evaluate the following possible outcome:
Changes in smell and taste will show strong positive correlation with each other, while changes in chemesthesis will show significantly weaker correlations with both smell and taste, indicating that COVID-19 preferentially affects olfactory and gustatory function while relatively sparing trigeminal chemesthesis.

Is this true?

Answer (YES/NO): YES